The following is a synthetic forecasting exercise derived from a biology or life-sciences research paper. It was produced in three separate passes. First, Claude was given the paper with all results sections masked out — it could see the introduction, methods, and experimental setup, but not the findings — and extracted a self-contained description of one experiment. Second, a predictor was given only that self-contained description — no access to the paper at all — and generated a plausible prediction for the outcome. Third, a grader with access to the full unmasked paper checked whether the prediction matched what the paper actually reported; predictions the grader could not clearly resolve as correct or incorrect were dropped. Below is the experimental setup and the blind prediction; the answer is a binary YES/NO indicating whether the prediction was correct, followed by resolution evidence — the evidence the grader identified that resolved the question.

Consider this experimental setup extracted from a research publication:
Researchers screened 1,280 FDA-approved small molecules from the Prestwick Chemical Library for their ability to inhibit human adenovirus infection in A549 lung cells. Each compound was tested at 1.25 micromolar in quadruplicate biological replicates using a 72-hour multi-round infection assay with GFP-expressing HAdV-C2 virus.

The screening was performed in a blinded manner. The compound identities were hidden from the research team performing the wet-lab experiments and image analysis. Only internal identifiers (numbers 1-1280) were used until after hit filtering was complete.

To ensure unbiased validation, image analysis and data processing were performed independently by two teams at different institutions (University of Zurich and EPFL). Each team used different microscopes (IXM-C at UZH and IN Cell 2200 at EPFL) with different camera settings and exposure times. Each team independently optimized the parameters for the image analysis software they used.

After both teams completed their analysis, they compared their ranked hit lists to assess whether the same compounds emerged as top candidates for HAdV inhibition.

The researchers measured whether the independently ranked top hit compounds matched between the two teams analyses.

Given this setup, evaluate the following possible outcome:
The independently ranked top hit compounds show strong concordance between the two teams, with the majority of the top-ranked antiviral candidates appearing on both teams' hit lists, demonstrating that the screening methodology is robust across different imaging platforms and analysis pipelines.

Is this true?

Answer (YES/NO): YES